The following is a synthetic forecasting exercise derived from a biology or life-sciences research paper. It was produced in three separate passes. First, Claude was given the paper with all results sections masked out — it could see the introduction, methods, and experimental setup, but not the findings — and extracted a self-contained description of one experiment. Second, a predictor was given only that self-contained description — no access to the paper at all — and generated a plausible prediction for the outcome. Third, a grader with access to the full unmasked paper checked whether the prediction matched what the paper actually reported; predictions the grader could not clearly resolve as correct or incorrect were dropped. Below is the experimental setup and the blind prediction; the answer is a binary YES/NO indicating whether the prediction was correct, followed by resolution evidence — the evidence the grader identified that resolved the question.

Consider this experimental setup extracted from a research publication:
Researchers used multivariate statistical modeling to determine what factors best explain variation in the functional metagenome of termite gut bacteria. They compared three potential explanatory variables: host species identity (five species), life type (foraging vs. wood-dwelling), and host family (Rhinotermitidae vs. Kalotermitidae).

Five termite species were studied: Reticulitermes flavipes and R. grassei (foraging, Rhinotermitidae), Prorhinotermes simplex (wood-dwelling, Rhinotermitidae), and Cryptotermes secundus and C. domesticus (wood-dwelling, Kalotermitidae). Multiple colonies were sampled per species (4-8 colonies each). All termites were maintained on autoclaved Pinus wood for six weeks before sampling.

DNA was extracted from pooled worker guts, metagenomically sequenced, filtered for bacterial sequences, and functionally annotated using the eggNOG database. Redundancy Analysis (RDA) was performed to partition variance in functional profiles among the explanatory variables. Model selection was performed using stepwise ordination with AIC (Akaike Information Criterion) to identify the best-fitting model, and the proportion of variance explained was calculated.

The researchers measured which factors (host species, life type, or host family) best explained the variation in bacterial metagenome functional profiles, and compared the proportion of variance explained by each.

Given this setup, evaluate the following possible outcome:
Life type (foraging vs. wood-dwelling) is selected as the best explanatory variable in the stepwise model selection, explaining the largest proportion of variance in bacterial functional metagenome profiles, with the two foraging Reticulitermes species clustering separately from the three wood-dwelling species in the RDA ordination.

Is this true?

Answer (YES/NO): NO